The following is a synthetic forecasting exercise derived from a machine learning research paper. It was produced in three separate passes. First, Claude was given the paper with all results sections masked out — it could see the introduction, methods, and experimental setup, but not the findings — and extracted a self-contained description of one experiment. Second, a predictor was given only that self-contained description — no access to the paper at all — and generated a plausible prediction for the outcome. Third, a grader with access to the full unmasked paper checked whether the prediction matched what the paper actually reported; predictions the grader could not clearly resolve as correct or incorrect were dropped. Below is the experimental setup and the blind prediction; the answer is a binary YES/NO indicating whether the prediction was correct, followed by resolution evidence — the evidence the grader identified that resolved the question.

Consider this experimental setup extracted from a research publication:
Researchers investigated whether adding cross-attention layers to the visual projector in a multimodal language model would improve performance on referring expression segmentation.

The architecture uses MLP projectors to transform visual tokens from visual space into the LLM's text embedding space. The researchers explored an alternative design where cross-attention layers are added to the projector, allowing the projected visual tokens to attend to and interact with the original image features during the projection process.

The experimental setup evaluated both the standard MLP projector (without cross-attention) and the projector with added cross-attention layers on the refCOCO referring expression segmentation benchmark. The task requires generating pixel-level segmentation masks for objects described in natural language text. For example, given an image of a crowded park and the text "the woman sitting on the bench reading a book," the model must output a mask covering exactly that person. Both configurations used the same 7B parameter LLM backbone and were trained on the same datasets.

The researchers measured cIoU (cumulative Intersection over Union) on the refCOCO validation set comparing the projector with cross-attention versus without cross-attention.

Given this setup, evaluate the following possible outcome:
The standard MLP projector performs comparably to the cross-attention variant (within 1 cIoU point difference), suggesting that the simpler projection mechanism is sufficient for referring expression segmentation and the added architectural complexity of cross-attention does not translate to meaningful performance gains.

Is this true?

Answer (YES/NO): NO